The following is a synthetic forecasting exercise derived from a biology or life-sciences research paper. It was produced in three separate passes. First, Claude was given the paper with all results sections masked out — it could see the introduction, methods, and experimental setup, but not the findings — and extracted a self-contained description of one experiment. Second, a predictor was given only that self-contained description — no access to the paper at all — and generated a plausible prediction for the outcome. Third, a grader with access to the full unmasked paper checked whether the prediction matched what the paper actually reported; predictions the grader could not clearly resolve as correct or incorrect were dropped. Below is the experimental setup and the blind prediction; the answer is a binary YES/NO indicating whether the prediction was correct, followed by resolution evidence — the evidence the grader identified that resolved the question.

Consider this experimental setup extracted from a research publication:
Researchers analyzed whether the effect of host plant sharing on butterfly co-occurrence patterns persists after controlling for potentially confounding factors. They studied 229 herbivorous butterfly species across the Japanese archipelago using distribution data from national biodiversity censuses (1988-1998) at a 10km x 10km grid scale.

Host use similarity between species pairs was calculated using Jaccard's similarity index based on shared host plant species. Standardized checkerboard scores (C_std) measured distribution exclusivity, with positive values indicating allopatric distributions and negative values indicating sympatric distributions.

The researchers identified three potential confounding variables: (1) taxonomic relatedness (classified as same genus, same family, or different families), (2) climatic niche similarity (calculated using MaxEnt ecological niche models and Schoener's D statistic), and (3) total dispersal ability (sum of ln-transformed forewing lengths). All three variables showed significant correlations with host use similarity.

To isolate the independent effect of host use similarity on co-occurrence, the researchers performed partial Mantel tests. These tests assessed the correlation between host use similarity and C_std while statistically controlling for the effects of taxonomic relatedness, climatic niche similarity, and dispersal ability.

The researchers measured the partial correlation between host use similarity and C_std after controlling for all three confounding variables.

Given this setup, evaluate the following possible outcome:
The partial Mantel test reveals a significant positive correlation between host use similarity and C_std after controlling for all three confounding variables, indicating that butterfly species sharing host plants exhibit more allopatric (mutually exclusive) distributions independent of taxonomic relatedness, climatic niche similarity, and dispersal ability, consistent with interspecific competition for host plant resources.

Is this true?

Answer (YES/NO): NO